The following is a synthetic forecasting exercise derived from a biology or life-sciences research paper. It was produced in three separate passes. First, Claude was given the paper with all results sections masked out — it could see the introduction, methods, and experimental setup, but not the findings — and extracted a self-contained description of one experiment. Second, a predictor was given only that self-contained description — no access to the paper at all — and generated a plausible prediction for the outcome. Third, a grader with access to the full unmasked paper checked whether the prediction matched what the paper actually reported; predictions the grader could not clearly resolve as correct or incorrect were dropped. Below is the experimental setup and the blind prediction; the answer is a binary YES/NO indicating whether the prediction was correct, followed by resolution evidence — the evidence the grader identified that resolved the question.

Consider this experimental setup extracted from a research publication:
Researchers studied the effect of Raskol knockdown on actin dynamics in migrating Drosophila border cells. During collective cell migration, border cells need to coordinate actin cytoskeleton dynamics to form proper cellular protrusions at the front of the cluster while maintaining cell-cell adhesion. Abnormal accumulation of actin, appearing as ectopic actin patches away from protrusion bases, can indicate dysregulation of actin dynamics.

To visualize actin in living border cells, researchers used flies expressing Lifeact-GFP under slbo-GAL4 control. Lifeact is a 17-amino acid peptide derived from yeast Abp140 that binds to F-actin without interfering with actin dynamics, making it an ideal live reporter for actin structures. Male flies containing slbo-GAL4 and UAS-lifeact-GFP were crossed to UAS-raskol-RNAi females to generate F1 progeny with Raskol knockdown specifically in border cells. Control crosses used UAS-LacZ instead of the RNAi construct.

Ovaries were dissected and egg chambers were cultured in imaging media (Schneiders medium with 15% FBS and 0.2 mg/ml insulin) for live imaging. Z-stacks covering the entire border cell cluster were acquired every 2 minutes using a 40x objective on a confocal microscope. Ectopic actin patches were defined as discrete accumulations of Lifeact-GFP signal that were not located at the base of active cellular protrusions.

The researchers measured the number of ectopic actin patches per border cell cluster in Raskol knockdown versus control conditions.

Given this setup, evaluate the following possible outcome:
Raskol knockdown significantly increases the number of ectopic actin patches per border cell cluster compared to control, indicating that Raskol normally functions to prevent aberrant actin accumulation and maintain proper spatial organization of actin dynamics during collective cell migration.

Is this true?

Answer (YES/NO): YES